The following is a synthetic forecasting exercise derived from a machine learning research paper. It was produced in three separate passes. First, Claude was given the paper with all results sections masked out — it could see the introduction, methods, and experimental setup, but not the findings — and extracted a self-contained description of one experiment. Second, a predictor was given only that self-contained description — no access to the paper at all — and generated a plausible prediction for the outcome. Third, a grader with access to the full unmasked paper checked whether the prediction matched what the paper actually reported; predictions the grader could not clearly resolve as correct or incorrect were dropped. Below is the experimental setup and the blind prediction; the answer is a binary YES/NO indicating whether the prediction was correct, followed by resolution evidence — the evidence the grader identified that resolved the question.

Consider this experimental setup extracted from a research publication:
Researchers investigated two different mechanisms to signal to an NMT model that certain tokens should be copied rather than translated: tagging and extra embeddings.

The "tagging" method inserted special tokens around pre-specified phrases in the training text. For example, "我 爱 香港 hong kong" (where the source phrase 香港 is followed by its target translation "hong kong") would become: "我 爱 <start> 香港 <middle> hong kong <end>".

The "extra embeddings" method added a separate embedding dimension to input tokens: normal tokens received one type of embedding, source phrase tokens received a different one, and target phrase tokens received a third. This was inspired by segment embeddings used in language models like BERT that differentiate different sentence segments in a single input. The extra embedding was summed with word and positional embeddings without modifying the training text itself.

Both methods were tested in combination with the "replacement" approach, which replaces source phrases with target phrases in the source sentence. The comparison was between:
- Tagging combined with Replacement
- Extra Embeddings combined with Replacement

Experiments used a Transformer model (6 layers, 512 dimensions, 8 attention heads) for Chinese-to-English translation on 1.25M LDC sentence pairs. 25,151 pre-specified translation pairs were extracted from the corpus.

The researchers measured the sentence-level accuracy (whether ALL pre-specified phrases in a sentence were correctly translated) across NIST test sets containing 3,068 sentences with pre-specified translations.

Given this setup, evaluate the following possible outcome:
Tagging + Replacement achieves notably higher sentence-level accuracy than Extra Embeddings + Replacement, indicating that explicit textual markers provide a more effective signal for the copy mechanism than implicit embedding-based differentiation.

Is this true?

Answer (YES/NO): YES